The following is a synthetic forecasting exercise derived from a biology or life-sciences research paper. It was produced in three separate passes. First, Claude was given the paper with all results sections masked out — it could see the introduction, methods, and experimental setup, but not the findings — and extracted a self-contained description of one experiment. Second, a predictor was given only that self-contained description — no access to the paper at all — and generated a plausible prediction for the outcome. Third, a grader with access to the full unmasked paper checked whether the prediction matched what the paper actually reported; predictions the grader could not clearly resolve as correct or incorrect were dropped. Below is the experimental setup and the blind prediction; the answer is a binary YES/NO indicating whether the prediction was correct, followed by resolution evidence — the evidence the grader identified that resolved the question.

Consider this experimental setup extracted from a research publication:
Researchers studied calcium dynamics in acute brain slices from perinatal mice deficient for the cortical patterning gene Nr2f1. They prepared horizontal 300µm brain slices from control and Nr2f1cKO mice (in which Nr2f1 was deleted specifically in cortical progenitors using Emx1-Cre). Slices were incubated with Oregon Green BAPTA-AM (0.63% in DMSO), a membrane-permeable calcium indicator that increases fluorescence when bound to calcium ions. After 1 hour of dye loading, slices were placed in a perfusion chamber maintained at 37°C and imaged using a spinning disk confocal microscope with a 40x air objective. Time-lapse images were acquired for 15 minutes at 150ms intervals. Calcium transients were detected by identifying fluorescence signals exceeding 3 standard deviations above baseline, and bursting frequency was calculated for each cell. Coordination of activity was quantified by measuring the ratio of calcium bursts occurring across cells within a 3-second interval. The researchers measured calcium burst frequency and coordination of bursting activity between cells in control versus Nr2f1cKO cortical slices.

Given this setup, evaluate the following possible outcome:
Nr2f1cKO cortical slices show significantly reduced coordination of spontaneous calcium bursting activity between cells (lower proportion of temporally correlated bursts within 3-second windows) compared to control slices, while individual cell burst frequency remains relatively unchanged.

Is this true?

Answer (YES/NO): NO